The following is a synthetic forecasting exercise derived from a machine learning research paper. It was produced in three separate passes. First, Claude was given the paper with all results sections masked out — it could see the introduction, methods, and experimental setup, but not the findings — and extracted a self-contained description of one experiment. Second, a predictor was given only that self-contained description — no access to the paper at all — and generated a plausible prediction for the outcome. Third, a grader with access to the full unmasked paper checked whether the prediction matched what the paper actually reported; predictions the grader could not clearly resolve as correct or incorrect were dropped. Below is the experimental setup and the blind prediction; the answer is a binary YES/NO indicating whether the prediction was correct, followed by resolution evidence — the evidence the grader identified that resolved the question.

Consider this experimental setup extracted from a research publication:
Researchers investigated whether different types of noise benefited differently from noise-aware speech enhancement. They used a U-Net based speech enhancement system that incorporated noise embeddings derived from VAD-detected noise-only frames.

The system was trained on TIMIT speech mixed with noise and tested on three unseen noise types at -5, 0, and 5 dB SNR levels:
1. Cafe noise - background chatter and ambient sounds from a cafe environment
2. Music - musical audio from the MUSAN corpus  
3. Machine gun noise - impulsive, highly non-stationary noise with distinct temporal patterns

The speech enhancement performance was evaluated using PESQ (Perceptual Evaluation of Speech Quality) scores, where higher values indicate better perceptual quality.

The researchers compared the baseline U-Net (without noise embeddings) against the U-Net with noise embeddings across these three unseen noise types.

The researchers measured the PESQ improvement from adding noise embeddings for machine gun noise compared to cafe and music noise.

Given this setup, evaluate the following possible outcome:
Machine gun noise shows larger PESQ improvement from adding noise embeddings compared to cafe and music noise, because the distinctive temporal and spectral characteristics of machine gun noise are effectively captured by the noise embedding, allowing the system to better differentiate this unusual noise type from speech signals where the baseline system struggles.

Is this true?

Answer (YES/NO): YES